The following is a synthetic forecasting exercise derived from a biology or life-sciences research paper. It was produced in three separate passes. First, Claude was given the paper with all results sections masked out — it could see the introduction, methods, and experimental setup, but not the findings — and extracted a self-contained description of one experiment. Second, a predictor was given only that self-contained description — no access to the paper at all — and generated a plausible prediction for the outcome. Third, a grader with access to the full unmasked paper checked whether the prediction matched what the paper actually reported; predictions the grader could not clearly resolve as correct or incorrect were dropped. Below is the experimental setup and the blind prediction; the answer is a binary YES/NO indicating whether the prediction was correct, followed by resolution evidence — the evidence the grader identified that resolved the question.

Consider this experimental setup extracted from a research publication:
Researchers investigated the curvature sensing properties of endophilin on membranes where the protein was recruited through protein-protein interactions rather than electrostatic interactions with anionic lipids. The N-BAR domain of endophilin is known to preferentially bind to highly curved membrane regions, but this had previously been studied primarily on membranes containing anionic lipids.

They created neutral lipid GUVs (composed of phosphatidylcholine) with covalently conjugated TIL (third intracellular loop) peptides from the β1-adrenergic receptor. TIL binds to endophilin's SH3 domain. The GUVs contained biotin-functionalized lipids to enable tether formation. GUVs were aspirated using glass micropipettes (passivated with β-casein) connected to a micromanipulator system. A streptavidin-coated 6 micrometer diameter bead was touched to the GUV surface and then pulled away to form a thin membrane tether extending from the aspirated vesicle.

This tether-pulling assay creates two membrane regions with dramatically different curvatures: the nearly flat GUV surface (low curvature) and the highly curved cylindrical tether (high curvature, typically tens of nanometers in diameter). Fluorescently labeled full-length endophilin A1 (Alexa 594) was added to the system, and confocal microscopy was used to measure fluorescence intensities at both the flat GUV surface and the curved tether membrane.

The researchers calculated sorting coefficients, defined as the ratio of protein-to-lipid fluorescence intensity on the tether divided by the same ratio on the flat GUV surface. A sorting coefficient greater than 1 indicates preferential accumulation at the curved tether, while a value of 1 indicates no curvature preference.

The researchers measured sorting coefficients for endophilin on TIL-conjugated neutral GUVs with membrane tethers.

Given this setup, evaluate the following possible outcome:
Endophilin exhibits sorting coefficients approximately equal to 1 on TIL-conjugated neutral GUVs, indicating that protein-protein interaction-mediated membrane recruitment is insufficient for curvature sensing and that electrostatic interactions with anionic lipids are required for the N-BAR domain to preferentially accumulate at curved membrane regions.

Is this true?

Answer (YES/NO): NO